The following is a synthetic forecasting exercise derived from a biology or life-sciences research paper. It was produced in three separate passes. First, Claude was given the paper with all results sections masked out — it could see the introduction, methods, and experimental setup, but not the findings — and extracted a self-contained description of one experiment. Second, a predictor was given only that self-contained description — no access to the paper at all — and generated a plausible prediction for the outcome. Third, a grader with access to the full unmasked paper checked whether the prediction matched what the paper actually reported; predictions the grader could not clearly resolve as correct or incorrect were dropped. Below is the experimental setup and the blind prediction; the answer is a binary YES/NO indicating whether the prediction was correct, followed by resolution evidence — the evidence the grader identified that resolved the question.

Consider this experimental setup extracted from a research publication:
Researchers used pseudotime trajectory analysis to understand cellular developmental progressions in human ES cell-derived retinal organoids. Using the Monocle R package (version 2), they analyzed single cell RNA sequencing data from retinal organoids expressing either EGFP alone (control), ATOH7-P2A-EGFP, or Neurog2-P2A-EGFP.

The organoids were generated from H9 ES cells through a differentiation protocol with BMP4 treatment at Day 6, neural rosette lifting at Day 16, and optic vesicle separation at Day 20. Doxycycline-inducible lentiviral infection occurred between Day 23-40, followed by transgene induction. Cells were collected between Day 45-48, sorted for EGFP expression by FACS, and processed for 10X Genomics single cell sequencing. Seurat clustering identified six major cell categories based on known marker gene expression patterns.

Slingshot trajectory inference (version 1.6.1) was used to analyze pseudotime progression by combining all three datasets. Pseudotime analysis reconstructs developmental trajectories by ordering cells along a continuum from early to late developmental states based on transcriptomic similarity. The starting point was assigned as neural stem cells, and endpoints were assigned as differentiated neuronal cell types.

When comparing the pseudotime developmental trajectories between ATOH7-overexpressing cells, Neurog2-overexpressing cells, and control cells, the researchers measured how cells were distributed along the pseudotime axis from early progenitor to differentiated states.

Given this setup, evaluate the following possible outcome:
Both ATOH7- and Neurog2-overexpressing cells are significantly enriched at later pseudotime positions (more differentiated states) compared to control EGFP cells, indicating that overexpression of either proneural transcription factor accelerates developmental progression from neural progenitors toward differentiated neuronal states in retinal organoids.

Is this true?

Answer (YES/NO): YES